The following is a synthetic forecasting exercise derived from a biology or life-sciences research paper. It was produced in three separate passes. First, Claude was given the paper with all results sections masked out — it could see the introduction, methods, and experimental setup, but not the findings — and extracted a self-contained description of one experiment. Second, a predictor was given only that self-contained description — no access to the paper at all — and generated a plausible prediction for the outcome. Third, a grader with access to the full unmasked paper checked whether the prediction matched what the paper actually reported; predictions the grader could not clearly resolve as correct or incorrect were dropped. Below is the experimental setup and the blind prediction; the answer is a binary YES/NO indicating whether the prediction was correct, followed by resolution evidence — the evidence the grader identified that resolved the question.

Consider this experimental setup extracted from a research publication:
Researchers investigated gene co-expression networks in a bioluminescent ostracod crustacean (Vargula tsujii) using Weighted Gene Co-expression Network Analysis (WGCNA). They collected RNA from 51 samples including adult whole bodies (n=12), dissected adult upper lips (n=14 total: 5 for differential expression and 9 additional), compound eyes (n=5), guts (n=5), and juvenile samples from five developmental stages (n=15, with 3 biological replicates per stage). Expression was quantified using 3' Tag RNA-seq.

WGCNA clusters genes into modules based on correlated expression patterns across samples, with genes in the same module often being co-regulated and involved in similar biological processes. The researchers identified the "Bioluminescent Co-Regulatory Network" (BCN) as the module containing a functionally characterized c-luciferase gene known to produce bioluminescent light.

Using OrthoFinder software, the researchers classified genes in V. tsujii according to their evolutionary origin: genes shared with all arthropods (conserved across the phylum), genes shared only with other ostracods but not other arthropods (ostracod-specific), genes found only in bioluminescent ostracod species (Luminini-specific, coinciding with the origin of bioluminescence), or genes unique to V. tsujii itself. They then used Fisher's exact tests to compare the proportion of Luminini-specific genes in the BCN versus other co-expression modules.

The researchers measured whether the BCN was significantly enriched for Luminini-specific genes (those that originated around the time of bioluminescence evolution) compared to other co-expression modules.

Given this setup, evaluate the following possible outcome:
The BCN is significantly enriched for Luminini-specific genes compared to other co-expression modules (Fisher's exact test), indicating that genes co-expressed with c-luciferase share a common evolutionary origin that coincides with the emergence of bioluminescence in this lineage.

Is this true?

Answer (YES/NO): NO